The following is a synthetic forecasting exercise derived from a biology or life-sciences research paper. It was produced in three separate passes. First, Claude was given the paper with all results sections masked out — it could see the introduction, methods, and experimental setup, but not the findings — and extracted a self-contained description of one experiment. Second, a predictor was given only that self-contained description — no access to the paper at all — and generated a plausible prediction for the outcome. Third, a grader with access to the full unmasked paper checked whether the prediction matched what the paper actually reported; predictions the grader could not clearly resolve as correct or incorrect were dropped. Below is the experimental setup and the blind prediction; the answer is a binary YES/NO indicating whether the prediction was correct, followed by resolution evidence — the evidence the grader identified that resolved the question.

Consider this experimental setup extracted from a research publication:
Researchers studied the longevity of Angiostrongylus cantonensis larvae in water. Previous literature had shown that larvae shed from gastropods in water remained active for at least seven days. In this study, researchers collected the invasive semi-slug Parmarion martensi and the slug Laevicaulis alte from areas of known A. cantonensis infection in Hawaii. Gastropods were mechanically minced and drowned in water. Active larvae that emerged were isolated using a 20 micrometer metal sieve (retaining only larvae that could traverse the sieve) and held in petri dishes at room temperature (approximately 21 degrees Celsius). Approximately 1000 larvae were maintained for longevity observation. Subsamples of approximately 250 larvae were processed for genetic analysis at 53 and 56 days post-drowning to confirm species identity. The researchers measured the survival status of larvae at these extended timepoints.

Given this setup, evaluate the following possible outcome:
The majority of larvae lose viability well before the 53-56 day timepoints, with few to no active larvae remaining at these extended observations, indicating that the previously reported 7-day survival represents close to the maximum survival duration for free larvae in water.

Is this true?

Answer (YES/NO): NO